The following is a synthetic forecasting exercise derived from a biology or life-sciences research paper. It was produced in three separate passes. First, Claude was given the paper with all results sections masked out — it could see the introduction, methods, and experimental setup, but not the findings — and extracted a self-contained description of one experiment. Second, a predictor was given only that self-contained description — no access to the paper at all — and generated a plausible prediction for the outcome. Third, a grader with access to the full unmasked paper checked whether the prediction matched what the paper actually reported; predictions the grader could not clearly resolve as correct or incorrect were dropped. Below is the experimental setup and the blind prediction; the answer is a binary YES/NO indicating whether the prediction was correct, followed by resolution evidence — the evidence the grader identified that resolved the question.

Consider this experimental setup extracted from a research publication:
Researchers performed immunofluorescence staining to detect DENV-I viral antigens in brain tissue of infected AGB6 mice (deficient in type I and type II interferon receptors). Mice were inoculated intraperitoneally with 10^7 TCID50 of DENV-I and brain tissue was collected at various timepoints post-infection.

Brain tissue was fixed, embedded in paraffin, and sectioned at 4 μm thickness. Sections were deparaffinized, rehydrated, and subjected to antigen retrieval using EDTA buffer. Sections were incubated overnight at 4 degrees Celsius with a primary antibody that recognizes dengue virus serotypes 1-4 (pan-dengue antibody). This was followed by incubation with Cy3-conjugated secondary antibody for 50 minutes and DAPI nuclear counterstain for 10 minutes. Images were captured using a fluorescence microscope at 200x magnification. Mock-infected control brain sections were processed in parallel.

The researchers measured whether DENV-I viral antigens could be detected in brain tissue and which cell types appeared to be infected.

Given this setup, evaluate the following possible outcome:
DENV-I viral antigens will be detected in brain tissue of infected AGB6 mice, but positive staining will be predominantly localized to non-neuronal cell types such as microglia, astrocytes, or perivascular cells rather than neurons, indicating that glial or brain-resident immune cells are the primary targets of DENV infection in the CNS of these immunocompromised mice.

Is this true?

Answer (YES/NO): NO